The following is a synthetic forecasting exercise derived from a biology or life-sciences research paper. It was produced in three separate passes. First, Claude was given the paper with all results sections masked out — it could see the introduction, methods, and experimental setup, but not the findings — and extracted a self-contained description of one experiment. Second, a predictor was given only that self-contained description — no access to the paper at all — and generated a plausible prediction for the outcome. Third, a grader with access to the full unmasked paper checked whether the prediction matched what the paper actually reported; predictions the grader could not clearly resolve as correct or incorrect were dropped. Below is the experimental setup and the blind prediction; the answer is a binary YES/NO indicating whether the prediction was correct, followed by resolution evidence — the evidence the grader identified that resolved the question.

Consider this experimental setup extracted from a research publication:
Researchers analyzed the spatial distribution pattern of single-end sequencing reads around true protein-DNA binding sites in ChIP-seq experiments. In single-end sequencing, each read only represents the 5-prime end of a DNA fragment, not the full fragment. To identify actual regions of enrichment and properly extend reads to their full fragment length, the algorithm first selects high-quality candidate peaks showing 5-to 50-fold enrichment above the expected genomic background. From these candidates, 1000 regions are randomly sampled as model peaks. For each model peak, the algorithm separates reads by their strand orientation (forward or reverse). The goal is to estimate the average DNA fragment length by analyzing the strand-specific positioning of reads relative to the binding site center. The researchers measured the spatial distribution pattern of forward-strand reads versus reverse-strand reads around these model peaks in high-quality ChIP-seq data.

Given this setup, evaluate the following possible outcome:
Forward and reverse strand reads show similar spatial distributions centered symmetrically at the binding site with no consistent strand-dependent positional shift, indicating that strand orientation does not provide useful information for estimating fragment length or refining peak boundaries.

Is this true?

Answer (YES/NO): NO